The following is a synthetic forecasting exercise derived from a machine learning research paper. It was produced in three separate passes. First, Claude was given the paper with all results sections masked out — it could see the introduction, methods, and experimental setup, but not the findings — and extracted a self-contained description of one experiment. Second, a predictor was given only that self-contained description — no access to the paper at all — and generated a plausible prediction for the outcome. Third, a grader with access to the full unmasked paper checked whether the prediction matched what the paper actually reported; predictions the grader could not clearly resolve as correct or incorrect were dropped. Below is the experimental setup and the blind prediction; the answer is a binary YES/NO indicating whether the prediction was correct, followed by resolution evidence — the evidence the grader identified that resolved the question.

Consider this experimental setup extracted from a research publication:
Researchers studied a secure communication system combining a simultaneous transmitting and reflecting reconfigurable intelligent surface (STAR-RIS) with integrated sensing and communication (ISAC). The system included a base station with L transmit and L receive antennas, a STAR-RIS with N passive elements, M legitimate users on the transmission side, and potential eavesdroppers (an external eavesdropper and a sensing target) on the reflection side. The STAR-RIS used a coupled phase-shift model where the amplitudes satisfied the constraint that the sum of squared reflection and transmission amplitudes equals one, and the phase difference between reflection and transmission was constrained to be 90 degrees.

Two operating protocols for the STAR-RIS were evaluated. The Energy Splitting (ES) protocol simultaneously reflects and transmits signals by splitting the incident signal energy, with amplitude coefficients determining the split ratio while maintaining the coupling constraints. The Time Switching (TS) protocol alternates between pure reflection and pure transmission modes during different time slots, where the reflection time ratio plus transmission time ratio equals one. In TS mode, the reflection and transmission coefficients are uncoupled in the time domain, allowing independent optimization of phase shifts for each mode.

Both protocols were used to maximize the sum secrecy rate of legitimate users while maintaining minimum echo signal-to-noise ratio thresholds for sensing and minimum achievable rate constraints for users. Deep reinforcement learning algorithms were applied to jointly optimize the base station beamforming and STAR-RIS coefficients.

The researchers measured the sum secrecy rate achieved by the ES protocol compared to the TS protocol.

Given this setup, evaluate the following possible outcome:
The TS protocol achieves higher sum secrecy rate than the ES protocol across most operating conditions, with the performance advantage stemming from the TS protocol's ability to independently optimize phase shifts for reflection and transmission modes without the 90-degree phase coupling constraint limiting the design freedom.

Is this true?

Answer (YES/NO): YES